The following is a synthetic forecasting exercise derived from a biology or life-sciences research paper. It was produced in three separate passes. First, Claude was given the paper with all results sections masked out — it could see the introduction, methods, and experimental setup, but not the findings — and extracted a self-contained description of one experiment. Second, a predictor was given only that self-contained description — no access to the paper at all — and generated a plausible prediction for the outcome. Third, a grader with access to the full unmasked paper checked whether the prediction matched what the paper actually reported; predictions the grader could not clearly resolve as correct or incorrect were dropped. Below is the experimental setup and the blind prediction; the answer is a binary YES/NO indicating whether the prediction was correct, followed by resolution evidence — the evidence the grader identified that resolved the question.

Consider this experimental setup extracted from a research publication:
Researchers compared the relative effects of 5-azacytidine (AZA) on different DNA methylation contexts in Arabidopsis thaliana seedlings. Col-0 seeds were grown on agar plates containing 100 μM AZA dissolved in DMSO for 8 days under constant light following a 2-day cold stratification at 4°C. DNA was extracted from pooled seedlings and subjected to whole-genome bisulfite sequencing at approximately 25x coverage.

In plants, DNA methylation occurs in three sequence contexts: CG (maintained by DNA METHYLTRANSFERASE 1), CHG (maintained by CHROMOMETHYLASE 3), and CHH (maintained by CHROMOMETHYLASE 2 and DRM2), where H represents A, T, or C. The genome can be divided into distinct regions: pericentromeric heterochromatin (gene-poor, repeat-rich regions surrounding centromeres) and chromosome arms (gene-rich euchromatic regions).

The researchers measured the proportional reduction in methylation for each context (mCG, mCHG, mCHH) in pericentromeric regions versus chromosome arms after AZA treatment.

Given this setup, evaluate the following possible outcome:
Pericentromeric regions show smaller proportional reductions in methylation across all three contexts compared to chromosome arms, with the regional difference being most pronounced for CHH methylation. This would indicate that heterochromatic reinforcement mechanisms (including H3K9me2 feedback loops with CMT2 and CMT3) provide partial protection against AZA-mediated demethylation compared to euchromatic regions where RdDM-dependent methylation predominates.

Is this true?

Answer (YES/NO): NO